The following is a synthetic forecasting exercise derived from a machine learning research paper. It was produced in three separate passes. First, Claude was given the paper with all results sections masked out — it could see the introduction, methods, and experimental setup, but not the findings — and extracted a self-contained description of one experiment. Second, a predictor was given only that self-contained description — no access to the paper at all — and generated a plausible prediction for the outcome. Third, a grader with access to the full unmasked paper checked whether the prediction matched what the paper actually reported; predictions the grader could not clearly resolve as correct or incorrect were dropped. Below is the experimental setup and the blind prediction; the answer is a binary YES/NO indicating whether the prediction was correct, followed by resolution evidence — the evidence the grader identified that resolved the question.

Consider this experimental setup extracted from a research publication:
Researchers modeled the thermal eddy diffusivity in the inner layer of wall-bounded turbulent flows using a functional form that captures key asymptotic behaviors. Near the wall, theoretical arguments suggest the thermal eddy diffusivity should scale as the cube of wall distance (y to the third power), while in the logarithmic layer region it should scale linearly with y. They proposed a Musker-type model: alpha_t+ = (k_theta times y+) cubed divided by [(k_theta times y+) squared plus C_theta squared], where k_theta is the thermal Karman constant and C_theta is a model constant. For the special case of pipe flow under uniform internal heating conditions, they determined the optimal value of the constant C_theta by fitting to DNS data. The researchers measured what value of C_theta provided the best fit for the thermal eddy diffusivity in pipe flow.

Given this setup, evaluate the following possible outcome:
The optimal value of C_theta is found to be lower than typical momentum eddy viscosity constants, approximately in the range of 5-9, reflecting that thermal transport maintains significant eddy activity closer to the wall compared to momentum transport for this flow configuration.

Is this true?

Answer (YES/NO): NO